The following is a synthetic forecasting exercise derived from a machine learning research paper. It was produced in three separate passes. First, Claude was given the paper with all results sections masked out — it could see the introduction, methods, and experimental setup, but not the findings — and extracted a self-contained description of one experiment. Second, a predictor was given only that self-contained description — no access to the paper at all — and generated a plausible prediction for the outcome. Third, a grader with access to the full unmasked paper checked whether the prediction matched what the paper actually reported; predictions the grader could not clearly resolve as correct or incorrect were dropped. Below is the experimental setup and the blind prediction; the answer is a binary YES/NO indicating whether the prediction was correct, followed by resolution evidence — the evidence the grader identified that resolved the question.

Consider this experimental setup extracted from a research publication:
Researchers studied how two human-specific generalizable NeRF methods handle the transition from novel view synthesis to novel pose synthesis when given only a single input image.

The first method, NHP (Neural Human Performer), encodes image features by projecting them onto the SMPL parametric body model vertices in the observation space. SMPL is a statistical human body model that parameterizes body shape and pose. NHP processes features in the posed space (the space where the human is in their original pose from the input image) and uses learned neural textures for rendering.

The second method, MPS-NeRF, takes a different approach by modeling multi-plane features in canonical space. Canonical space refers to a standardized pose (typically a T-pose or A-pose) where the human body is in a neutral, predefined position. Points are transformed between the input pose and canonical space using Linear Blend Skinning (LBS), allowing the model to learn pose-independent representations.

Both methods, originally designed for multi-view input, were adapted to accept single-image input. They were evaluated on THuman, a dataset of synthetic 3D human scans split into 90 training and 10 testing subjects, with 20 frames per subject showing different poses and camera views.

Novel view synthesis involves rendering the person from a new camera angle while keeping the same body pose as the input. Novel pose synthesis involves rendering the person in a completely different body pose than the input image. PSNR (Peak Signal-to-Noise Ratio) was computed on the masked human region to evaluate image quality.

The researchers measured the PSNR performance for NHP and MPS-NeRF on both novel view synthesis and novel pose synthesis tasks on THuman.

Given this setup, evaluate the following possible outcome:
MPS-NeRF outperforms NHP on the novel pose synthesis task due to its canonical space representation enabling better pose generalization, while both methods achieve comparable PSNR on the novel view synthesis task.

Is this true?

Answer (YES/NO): NO